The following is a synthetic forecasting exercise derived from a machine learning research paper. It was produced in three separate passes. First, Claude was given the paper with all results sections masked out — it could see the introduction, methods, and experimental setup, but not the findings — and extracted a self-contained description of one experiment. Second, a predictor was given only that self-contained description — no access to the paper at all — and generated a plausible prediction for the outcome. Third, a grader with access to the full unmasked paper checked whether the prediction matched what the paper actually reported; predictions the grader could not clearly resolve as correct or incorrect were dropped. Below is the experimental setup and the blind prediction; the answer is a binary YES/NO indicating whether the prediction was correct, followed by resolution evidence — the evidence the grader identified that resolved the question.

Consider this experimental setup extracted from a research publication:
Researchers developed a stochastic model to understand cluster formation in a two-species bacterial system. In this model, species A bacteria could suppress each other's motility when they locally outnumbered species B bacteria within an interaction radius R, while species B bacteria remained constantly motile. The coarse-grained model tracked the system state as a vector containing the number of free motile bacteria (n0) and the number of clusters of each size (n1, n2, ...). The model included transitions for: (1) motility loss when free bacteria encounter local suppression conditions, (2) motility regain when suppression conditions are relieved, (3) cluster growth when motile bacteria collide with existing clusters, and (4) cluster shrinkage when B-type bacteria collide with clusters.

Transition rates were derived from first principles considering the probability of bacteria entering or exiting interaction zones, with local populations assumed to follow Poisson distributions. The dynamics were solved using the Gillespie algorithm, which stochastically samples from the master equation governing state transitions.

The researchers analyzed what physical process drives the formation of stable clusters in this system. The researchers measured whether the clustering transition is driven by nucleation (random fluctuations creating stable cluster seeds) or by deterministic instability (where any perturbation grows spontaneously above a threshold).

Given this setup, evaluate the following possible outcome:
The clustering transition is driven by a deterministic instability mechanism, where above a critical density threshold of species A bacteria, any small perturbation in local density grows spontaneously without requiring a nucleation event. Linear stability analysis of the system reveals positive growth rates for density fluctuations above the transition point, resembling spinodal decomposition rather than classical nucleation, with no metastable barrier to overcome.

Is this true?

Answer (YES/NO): NO